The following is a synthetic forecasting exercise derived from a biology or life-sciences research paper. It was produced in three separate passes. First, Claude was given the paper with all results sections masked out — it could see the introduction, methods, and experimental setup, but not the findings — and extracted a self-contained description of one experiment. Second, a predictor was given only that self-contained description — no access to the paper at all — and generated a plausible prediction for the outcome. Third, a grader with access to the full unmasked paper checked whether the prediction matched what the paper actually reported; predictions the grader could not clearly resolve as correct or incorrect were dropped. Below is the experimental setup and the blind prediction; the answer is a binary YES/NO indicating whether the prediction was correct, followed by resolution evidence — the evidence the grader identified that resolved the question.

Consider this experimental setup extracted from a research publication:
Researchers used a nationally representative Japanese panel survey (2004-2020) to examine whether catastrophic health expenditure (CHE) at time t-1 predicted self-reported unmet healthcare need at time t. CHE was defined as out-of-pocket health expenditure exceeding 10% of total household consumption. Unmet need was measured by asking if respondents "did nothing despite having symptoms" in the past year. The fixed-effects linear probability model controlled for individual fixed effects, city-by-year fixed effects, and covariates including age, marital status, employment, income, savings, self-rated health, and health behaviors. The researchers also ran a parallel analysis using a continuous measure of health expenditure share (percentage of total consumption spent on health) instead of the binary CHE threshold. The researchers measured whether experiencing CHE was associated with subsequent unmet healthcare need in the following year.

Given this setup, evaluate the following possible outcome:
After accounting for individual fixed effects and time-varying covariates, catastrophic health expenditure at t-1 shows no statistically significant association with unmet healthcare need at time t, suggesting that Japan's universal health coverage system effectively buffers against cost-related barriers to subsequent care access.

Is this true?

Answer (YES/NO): YES